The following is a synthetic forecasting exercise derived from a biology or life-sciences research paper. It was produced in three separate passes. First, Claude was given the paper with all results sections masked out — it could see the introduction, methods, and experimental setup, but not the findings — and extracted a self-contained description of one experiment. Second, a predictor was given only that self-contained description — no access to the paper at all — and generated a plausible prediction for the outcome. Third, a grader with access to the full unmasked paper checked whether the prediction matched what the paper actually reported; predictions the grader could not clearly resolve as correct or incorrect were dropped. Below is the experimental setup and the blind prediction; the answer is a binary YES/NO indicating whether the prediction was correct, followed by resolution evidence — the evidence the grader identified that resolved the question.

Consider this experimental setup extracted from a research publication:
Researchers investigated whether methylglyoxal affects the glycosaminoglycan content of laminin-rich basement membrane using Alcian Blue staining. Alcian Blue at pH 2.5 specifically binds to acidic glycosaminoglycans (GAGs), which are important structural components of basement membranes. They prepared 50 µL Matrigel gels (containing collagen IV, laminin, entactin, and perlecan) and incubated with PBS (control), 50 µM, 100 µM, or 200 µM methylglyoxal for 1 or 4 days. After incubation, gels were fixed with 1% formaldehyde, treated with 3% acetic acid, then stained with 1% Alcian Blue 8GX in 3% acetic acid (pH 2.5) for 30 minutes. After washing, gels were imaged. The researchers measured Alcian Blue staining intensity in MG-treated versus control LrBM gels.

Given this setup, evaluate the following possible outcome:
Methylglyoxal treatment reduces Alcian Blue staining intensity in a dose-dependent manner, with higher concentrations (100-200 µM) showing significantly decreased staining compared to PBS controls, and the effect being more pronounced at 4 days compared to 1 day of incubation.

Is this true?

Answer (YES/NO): YES